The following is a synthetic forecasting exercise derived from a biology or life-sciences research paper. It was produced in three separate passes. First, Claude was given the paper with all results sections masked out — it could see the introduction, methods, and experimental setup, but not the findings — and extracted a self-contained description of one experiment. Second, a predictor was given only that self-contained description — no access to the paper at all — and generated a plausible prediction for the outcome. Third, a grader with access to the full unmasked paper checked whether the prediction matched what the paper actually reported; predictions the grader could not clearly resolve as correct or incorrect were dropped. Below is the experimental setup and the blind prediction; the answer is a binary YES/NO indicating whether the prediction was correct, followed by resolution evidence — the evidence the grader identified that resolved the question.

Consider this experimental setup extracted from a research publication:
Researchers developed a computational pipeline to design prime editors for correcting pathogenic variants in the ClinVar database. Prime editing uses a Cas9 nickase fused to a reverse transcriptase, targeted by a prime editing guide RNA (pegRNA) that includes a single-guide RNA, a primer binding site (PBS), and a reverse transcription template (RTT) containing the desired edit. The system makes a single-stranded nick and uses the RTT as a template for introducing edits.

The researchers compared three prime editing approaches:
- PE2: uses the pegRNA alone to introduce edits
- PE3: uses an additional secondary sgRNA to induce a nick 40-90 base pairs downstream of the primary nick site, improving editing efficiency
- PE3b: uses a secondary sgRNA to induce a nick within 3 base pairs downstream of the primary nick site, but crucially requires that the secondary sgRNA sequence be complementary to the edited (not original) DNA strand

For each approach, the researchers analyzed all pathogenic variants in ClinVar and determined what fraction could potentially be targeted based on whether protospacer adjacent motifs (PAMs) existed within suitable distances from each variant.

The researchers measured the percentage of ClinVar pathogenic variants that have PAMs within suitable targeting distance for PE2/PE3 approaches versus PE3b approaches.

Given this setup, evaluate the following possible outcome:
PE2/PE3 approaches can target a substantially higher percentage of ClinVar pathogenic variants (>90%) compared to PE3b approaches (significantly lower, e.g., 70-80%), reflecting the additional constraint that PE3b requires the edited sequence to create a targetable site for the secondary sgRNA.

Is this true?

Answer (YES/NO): NO